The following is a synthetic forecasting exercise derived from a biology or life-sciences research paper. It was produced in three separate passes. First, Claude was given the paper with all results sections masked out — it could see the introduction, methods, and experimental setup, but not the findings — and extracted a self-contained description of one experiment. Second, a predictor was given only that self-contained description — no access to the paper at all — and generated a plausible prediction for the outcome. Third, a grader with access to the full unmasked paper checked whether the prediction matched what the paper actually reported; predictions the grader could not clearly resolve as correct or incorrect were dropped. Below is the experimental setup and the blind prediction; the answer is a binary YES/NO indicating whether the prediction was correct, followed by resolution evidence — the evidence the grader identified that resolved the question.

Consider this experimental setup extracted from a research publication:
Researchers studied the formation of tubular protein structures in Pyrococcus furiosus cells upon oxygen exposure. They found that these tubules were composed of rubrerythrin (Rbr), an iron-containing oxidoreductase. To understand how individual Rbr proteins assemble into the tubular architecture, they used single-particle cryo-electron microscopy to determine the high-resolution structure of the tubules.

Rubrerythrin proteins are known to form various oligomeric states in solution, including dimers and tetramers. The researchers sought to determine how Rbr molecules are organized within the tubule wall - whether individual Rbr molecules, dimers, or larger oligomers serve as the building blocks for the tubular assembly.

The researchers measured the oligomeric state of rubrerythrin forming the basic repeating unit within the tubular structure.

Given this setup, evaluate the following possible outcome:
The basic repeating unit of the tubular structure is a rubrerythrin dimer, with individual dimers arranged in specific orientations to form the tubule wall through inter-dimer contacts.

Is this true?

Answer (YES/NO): NO